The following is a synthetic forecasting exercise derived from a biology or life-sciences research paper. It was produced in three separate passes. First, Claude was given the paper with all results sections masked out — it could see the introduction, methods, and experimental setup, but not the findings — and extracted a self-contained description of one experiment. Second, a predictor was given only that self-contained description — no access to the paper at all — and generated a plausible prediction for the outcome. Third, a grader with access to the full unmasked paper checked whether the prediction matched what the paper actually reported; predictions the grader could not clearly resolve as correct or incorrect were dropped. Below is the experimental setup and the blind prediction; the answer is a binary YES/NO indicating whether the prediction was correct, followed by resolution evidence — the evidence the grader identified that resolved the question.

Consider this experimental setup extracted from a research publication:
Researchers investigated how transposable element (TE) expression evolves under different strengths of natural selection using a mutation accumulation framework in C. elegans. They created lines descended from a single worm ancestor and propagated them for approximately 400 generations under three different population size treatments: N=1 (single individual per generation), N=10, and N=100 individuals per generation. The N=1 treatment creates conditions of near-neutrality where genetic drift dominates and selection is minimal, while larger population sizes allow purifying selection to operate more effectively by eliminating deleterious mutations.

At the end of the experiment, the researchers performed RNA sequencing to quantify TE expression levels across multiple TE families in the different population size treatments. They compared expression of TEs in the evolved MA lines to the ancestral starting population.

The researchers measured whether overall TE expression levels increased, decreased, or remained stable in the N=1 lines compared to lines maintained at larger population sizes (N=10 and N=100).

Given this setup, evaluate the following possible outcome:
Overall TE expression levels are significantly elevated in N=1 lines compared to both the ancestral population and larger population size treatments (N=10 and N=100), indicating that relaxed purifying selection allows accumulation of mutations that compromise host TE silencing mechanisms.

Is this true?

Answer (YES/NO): YES